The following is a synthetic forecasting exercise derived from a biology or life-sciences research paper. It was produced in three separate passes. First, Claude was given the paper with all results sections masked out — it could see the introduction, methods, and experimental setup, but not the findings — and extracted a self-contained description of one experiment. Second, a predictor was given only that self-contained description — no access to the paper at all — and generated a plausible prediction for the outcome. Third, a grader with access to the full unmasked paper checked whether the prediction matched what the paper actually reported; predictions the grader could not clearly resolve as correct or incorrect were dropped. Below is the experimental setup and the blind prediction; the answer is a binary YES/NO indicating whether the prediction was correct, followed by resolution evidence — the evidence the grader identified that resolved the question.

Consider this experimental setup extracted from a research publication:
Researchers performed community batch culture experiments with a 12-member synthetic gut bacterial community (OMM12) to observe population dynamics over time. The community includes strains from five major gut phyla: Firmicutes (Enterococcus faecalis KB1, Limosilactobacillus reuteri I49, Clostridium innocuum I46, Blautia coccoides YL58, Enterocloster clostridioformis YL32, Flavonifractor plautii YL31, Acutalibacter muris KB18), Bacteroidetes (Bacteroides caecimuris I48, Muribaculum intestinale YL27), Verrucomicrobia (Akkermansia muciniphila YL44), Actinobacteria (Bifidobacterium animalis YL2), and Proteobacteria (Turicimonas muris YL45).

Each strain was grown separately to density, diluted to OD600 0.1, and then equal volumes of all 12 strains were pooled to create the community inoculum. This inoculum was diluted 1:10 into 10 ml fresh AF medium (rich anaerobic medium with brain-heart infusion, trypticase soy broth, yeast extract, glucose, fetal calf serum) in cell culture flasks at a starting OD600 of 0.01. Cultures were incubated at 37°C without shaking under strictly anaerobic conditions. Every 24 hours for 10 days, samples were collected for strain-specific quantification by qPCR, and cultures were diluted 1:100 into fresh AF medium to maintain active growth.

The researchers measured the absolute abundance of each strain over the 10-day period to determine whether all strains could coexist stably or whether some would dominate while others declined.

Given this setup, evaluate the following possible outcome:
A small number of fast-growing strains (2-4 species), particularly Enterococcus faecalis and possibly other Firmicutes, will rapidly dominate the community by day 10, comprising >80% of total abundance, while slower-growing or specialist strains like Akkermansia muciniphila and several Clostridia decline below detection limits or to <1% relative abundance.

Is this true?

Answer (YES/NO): NO